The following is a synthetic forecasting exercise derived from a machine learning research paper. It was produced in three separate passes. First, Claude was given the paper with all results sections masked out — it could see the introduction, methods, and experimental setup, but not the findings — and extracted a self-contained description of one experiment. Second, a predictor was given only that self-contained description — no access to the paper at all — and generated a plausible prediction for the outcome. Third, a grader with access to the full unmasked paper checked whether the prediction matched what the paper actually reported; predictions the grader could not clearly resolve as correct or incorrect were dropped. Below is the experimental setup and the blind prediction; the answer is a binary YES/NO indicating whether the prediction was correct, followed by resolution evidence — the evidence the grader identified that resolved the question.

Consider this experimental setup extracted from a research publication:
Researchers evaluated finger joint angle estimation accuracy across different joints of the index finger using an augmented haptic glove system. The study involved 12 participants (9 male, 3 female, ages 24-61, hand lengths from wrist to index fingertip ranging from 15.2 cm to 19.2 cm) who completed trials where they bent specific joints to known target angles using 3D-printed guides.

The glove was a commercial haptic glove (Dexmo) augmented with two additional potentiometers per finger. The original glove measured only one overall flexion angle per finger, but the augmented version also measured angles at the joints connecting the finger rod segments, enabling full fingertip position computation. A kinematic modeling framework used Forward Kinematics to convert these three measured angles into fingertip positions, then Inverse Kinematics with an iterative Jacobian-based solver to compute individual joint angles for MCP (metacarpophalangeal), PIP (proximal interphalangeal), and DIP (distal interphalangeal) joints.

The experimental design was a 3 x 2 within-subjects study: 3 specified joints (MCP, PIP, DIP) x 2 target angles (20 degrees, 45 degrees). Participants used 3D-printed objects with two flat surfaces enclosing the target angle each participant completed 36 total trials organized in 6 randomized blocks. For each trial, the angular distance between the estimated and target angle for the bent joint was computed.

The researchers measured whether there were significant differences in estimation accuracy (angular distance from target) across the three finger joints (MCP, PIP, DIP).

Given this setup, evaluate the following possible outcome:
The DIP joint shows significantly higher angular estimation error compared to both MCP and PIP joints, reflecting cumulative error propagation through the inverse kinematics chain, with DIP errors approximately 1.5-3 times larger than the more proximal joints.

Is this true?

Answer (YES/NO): NO